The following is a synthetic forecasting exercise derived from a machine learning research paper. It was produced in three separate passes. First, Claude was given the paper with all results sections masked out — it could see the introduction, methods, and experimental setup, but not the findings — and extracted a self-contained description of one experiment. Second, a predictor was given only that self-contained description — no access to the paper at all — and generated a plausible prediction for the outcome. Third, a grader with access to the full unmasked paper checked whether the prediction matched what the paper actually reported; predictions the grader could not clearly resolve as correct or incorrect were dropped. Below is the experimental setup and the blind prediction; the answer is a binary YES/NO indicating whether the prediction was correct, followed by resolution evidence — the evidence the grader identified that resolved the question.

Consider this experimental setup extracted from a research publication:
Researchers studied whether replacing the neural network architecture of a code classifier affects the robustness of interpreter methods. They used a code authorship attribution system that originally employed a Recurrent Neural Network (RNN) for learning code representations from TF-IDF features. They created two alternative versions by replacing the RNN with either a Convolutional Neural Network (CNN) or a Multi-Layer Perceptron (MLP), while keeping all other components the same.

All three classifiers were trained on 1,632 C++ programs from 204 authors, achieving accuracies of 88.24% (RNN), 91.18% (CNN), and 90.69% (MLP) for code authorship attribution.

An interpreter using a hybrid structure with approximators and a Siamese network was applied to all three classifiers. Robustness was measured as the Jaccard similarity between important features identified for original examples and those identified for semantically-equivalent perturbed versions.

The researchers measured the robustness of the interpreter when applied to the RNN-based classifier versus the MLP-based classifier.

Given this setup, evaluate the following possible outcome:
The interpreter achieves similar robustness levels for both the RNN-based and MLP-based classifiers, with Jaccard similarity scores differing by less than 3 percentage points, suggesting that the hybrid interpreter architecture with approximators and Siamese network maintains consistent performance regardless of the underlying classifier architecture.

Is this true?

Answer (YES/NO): NO